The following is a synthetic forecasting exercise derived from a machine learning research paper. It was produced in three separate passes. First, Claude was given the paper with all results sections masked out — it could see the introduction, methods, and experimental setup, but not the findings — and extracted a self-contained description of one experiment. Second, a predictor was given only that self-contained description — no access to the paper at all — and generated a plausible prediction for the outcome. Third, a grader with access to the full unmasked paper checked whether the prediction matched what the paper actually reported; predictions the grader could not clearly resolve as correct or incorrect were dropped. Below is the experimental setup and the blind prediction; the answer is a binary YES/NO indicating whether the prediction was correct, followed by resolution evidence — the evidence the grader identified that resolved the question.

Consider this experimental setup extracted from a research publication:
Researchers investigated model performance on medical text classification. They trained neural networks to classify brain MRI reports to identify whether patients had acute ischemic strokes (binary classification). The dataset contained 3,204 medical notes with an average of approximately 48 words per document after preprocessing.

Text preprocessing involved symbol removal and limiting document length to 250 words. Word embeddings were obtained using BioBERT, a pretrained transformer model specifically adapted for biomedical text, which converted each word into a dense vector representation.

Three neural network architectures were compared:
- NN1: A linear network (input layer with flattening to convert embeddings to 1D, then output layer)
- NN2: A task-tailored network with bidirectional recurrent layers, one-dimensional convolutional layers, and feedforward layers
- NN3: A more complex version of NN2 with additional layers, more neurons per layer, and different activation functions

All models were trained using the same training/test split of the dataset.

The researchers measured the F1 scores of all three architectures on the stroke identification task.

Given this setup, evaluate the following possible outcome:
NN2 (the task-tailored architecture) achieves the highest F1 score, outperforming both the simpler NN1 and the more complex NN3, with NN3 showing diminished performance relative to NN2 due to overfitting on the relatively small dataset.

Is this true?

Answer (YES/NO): NO